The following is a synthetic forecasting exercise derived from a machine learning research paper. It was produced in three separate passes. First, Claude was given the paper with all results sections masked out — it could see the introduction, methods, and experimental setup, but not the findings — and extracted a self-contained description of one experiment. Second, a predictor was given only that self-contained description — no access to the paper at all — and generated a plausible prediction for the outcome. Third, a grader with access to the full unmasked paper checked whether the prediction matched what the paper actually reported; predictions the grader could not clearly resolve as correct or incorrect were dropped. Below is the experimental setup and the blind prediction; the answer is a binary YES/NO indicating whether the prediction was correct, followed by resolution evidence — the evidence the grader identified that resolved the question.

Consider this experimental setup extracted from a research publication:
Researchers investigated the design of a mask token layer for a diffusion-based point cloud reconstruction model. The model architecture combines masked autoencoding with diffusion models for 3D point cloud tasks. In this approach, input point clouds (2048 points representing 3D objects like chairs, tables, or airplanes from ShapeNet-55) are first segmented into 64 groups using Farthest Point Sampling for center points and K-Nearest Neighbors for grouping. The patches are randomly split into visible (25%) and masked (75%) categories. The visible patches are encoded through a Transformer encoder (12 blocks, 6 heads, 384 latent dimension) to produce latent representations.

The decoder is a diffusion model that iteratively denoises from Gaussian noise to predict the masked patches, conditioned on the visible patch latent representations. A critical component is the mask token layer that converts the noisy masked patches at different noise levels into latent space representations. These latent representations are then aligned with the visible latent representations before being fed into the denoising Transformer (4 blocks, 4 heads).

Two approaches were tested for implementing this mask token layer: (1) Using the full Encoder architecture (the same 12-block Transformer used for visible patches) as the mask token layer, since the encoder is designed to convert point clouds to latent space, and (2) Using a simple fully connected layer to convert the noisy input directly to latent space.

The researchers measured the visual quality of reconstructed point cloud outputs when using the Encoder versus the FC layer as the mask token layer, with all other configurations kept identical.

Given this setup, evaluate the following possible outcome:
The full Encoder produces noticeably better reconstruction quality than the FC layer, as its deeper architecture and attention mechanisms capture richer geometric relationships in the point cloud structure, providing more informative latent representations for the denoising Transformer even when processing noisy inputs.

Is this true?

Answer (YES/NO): NO